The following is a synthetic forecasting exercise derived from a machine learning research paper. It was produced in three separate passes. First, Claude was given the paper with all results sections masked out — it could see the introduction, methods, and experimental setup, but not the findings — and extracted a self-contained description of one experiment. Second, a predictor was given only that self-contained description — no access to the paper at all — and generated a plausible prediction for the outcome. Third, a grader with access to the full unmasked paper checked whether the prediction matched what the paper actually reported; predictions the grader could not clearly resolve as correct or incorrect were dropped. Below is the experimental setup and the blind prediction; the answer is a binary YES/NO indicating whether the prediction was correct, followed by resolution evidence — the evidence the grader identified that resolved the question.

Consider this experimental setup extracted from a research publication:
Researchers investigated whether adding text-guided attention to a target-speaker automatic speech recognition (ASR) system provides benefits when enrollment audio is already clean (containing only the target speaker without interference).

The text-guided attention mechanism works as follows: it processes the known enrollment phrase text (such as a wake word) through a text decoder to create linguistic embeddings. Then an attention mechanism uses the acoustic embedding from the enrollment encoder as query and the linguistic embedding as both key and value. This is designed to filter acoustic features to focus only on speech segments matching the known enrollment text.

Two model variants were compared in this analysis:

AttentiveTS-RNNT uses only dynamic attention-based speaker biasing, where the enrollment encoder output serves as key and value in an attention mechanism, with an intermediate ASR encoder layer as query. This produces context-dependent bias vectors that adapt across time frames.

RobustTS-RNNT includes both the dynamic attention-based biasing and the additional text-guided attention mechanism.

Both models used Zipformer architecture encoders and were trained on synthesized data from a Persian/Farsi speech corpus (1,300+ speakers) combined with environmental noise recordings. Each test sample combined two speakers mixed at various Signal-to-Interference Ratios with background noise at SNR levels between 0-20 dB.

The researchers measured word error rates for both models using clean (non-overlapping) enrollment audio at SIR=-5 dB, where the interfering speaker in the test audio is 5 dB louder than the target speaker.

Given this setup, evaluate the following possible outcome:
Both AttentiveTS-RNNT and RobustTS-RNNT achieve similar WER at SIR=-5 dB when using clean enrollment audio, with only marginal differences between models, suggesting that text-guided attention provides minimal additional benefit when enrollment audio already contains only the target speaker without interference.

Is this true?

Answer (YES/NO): YES